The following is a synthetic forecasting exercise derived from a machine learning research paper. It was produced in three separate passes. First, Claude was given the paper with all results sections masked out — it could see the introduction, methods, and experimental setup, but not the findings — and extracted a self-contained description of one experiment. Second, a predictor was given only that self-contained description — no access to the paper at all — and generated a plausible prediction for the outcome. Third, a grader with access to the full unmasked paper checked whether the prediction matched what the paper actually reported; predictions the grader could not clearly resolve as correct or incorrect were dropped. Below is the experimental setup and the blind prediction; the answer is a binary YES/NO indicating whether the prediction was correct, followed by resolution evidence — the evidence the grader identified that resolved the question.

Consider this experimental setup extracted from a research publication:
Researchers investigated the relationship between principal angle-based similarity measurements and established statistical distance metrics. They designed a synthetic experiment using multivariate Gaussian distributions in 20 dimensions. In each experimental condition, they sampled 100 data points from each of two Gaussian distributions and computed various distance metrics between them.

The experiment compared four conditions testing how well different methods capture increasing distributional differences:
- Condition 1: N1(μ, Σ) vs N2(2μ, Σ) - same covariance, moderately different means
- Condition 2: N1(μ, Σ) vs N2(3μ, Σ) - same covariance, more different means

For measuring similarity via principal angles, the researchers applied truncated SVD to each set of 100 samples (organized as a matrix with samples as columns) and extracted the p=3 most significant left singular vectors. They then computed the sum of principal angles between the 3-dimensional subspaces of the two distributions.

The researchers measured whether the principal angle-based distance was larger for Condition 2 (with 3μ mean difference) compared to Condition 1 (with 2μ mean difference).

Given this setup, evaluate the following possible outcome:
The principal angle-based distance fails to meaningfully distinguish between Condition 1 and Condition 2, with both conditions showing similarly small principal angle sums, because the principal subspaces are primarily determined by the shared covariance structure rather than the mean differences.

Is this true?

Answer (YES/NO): NO